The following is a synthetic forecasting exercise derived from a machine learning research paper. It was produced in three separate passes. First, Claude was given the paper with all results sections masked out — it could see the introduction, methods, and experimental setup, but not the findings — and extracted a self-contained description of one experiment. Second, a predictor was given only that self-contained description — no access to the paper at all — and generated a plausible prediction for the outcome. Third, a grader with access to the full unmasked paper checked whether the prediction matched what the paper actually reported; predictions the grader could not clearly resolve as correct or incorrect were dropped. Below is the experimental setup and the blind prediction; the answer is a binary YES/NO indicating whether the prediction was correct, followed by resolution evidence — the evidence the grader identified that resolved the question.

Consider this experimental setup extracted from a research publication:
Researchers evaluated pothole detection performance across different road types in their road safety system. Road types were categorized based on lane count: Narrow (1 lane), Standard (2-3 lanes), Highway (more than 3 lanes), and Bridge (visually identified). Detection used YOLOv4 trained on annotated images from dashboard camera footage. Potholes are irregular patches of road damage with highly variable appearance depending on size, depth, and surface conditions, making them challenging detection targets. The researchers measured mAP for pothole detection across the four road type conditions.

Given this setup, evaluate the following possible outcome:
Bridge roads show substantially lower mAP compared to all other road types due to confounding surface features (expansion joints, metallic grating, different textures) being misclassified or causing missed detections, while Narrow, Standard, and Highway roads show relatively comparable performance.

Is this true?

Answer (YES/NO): NO